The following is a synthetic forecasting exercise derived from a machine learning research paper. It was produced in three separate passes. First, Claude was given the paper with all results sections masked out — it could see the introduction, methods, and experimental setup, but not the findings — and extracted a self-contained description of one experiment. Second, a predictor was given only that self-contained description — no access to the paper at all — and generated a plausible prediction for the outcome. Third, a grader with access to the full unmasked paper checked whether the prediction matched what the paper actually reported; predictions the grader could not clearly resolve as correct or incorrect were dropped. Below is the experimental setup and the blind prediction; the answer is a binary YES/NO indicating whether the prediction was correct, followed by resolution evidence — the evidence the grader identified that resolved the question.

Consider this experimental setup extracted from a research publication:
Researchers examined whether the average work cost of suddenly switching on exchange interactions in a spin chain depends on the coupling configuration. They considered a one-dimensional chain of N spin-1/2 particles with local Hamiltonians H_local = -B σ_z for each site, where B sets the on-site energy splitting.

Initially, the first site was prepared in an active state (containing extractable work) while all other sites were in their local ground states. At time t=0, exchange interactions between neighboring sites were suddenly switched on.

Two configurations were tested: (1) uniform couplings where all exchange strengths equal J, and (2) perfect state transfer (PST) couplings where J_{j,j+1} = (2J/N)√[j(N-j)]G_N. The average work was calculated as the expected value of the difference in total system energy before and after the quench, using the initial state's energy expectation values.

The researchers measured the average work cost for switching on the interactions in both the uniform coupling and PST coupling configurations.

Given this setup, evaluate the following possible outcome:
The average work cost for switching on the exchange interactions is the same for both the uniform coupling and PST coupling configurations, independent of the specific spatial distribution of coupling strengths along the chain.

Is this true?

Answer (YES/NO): YES